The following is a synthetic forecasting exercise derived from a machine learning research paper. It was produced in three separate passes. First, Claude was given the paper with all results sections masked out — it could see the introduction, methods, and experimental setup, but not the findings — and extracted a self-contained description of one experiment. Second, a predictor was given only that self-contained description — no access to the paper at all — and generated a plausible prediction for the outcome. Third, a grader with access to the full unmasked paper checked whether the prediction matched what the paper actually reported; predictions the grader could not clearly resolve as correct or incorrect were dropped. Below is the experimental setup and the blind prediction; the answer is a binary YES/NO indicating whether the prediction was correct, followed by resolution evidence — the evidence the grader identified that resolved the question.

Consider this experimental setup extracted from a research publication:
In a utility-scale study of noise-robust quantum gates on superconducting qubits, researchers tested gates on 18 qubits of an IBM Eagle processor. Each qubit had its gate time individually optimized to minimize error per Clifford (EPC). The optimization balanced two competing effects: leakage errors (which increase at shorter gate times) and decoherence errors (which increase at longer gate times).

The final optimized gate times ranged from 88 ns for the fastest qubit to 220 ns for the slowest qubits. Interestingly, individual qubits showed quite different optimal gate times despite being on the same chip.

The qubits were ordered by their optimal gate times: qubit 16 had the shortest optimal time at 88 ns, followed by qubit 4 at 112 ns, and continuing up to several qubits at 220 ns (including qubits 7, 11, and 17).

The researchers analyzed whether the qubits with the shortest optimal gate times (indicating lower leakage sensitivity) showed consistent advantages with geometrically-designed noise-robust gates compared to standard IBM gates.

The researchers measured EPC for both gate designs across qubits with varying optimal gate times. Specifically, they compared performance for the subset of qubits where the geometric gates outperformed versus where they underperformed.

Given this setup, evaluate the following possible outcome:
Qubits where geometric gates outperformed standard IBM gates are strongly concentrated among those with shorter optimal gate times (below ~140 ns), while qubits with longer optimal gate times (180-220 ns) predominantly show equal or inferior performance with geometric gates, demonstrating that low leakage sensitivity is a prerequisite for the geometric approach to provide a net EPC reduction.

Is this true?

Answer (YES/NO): NO